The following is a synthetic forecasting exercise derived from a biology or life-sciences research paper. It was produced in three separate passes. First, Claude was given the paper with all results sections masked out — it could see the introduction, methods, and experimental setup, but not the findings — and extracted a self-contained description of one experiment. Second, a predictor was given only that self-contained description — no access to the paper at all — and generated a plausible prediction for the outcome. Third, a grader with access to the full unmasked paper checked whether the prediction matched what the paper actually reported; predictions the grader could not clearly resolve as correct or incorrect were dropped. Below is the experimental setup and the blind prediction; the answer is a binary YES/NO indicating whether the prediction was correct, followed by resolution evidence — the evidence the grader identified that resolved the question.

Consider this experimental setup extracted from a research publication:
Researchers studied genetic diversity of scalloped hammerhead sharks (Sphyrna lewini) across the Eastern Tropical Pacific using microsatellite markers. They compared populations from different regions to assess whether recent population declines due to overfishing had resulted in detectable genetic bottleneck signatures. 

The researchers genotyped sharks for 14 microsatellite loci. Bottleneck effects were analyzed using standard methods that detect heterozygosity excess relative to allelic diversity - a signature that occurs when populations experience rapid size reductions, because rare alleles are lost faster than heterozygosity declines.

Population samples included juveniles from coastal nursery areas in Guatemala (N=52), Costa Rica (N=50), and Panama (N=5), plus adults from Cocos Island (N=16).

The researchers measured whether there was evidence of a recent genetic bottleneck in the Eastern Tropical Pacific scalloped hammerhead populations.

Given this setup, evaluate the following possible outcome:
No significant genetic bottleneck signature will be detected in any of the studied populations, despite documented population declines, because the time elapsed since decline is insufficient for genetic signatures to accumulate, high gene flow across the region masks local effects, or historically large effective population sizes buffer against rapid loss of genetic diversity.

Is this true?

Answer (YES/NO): YES